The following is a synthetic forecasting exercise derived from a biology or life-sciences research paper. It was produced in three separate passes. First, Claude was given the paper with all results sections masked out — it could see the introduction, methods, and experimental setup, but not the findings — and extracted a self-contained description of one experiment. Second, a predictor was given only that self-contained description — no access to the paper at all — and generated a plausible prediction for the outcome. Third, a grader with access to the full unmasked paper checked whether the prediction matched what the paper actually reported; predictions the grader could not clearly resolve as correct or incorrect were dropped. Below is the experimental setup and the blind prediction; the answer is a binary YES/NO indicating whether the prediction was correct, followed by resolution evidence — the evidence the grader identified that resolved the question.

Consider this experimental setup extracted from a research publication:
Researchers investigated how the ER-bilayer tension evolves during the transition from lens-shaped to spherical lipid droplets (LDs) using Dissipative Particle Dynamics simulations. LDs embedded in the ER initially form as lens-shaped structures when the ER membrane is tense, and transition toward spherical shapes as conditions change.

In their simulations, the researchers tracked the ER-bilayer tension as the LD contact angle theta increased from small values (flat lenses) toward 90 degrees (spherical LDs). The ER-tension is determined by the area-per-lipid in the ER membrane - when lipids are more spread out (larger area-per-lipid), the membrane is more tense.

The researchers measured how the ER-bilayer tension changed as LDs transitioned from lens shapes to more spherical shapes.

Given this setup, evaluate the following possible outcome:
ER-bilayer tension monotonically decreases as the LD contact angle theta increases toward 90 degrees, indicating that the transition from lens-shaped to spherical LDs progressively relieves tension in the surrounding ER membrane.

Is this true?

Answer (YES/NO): YES